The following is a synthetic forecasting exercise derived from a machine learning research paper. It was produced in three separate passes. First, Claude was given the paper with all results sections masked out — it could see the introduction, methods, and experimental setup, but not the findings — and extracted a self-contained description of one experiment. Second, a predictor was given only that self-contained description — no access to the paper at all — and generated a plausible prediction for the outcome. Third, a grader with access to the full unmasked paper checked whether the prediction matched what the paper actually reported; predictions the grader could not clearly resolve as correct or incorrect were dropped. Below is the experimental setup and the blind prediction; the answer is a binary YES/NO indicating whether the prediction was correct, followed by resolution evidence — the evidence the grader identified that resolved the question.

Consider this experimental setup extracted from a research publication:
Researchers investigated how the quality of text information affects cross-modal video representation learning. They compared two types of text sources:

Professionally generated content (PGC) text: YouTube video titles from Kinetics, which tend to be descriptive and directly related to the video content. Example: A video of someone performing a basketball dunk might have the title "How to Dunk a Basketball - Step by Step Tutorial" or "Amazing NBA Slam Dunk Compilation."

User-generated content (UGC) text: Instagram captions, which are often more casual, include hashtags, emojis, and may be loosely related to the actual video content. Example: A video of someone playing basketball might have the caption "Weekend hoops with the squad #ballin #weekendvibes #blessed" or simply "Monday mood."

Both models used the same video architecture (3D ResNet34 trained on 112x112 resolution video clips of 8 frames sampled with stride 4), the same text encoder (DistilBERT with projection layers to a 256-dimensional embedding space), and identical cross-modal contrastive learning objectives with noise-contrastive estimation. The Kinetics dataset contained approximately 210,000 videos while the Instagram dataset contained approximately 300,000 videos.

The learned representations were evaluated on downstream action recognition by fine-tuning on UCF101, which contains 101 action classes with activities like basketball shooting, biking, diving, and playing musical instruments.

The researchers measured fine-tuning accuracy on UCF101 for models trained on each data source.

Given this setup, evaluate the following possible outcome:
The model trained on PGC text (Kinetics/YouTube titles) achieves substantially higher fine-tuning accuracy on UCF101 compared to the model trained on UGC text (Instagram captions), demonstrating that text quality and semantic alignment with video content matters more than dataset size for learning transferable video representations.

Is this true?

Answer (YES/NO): NO